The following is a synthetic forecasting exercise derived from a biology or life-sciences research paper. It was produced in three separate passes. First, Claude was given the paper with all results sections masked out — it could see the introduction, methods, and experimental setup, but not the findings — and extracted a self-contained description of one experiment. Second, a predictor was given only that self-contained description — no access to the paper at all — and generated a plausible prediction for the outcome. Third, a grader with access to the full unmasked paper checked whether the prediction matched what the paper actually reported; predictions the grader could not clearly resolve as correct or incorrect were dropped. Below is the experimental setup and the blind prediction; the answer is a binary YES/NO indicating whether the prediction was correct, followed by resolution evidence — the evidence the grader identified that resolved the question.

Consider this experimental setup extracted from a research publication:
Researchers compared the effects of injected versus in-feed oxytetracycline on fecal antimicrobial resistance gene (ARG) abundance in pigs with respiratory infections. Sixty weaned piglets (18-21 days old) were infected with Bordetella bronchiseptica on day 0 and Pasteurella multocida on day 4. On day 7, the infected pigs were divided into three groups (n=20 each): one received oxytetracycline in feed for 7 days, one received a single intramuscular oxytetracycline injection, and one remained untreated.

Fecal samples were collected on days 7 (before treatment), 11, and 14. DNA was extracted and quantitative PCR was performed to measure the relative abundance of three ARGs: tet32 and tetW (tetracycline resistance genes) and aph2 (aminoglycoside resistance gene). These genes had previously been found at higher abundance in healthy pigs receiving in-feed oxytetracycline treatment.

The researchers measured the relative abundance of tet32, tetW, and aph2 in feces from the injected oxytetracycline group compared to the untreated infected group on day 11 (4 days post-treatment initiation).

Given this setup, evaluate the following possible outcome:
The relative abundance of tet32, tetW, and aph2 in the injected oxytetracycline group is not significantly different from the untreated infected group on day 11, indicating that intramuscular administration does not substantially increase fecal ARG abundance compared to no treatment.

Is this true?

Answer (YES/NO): NO